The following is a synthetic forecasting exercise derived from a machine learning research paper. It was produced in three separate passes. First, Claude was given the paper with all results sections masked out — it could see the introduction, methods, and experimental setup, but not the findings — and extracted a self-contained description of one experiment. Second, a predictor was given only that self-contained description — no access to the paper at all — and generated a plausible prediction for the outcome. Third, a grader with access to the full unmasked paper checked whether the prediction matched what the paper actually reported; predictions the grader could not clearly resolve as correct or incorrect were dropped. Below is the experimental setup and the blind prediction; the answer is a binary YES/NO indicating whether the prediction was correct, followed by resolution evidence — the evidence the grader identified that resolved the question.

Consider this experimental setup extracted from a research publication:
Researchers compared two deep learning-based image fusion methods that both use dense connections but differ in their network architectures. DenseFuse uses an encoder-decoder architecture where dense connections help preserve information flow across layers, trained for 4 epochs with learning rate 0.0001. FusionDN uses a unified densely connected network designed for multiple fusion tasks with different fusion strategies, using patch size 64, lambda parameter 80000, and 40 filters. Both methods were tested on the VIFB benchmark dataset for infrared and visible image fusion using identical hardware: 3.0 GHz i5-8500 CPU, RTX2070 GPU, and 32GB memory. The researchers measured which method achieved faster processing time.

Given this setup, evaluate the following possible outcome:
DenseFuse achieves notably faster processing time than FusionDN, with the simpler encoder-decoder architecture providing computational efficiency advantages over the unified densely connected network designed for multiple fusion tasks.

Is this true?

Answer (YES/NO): YES